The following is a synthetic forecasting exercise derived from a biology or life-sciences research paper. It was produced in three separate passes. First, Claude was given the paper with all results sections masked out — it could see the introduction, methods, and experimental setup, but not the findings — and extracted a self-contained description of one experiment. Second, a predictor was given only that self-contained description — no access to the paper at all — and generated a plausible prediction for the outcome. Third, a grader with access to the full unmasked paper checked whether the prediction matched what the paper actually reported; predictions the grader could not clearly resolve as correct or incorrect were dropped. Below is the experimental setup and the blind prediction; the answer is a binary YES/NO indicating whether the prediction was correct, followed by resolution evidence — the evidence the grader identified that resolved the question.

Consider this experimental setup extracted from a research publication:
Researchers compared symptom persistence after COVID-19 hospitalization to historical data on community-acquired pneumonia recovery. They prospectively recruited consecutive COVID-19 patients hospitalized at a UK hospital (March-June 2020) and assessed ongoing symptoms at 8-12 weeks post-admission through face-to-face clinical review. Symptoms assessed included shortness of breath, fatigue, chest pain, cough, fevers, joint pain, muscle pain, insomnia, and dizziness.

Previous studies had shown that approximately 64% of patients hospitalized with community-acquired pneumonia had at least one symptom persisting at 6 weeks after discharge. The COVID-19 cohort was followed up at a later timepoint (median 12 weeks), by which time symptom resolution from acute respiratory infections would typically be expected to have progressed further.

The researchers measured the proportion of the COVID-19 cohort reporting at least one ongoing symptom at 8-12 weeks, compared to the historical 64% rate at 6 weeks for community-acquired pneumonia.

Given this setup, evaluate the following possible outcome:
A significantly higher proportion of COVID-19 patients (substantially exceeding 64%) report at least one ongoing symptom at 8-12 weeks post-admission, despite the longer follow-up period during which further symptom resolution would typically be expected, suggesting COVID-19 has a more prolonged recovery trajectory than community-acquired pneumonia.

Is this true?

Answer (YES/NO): YES